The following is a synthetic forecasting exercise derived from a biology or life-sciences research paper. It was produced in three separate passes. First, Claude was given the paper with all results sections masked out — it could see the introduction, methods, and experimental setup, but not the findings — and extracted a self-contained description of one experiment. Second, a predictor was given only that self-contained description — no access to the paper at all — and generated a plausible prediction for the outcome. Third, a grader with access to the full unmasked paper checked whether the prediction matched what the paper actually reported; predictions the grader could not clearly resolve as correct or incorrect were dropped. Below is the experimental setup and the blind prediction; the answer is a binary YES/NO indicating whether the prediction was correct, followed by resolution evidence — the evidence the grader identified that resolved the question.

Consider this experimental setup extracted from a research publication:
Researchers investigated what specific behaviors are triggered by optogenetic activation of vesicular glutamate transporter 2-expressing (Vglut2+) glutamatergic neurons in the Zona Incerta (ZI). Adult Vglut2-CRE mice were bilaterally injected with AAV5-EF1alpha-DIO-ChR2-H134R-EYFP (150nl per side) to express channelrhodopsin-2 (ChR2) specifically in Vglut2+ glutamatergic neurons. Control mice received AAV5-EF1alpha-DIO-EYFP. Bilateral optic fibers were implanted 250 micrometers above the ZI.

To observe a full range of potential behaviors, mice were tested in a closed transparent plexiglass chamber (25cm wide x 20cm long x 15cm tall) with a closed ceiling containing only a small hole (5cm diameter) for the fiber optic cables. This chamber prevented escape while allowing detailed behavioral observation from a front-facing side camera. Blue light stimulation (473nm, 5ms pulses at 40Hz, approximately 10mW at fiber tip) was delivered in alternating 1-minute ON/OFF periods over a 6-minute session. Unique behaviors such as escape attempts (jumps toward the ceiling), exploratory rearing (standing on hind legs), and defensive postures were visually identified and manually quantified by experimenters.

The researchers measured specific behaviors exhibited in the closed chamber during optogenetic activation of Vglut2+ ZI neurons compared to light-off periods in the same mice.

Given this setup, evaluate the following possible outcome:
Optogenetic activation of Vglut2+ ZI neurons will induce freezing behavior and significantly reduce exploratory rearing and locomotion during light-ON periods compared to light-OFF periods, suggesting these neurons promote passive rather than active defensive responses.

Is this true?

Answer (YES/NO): NO